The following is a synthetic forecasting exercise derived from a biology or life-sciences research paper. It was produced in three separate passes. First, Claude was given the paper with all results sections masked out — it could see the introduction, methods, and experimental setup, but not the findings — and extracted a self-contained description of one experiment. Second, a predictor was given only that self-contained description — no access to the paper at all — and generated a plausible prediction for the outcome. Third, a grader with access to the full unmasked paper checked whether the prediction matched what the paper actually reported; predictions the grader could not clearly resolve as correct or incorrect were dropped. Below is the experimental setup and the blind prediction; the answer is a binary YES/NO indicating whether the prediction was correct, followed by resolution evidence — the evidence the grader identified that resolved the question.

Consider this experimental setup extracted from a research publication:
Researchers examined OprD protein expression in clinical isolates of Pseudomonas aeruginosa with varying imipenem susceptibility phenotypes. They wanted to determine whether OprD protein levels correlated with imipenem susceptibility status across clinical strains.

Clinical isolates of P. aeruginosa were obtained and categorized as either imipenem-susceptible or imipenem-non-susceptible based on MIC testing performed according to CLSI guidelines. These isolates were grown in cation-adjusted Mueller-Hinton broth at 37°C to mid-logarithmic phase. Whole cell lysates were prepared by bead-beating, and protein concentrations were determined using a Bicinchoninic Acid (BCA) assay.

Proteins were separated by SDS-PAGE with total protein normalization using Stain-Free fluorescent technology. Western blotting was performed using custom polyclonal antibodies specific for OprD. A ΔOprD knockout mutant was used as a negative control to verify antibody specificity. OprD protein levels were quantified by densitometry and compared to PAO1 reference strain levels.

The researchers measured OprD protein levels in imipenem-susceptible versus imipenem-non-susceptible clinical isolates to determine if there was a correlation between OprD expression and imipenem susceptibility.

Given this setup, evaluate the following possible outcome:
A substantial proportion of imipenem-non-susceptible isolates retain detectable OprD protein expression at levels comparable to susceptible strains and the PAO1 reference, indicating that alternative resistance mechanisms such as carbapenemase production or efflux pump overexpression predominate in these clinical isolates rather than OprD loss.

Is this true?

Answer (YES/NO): NO